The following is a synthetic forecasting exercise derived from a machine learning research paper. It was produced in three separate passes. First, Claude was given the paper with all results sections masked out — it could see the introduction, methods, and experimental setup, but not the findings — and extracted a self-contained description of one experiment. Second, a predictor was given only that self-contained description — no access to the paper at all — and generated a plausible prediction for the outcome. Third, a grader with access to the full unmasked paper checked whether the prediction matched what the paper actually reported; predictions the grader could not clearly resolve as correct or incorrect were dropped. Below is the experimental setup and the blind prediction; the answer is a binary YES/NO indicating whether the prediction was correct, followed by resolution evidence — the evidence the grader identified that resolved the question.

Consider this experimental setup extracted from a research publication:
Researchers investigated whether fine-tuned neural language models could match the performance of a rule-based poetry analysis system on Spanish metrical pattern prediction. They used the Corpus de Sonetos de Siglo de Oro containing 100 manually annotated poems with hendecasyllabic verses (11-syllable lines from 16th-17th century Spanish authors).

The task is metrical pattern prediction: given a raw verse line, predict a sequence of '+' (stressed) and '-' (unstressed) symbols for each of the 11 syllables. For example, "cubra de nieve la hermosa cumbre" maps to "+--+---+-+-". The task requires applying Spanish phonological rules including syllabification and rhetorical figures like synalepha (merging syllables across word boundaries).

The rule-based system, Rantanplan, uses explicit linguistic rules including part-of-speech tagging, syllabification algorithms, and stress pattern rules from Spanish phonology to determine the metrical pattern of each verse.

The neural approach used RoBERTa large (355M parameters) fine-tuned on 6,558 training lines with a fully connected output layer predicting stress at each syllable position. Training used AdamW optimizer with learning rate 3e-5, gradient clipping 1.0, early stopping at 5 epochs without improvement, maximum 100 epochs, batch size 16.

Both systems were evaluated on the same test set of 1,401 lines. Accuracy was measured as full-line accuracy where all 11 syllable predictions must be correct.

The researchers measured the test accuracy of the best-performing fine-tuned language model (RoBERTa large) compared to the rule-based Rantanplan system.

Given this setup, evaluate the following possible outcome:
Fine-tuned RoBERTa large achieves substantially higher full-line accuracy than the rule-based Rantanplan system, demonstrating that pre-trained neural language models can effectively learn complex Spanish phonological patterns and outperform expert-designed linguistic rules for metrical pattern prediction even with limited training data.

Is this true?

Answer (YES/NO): NO